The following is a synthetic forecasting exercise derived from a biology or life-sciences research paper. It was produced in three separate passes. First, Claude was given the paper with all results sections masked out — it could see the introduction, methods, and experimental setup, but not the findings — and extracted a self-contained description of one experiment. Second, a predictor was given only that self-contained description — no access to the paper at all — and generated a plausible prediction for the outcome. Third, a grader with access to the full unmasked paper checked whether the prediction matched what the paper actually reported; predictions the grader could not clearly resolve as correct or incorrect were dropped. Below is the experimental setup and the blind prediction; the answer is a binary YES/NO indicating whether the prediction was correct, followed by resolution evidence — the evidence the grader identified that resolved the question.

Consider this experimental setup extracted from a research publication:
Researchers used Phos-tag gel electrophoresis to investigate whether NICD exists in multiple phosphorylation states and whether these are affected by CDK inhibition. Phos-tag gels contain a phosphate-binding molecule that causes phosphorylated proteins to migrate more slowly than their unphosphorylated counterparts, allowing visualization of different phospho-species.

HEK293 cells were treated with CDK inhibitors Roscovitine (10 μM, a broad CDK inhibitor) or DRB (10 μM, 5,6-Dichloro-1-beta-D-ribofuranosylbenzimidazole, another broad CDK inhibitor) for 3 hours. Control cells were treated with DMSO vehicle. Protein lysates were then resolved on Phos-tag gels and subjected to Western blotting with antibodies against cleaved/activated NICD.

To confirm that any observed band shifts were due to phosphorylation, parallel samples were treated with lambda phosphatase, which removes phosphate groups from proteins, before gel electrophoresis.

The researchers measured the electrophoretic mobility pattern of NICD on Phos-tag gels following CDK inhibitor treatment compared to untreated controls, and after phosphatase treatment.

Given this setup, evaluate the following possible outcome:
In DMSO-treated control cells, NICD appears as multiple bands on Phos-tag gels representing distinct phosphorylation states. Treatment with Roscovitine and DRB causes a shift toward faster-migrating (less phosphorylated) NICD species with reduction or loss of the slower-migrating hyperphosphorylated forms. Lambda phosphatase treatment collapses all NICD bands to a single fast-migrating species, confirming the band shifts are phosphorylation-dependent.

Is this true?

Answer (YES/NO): NO